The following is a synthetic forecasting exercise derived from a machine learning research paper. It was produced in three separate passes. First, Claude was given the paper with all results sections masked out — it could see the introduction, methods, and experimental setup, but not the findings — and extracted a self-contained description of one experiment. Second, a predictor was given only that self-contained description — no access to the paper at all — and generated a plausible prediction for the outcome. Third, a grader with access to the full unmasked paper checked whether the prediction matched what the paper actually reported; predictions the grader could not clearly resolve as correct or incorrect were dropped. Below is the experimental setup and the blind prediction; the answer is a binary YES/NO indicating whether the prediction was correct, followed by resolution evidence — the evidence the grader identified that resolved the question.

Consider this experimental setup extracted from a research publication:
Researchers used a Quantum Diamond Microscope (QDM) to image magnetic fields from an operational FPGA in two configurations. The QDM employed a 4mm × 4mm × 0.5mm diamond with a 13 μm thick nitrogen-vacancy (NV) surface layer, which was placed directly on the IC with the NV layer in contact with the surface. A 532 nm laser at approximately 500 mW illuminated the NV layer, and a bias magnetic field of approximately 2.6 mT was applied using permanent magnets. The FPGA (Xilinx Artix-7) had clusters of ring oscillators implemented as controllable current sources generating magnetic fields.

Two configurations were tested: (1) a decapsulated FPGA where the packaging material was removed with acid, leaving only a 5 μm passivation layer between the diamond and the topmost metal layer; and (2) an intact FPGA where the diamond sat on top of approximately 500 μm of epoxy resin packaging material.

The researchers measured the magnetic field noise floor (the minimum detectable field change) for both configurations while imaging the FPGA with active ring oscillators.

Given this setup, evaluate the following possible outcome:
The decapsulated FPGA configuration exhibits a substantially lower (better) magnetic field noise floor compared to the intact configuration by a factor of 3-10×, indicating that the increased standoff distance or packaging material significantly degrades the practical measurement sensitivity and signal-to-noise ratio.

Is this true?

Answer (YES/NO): NO